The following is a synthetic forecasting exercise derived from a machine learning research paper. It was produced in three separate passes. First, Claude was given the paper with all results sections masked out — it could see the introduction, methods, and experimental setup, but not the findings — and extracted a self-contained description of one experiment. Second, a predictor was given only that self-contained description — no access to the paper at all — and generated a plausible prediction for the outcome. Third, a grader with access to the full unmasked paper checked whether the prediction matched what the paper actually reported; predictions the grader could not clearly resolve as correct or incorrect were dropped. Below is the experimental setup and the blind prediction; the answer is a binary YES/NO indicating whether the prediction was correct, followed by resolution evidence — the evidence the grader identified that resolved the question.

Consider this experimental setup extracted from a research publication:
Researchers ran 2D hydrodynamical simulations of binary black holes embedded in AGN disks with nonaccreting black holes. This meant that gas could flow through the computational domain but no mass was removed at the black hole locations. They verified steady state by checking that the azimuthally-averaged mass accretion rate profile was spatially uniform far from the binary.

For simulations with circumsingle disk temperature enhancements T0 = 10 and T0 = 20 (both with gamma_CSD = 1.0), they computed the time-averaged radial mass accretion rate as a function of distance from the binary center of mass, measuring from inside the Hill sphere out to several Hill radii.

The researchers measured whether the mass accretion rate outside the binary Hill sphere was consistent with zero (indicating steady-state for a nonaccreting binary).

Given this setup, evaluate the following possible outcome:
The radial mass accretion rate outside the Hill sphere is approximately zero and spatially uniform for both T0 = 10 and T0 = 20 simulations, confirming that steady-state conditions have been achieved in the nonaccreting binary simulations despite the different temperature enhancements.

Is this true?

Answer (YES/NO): YES